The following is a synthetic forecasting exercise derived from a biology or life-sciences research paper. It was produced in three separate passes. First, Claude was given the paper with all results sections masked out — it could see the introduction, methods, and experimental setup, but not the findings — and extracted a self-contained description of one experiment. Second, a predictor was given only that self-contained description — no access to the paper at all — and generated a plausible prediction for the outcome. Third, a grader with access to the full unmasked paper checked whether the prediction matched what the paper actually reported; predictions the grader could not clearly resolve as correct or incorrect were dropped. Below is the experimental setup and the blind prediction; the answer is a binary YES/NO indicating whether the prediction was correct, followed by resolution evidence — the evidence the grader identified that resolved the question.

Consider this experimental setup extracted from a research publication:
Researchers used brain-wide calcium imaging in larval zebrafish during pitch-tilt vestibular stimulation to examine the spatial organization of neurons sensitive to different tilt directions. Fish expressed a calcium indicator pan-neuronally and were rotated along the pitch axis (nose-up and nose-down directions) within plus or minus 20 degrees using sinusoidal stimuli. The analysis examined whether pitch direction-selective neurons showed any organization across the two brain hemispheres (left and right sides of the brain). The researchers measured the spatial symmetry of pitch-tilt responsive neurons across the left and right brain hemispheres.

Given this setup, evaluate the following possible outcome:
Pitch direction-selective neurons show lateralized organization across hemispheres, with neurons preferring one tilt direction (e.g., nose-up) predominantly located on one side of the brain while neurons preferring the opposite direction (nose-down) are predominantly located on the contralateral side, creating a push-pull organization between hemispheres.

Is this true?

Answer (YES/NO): NO